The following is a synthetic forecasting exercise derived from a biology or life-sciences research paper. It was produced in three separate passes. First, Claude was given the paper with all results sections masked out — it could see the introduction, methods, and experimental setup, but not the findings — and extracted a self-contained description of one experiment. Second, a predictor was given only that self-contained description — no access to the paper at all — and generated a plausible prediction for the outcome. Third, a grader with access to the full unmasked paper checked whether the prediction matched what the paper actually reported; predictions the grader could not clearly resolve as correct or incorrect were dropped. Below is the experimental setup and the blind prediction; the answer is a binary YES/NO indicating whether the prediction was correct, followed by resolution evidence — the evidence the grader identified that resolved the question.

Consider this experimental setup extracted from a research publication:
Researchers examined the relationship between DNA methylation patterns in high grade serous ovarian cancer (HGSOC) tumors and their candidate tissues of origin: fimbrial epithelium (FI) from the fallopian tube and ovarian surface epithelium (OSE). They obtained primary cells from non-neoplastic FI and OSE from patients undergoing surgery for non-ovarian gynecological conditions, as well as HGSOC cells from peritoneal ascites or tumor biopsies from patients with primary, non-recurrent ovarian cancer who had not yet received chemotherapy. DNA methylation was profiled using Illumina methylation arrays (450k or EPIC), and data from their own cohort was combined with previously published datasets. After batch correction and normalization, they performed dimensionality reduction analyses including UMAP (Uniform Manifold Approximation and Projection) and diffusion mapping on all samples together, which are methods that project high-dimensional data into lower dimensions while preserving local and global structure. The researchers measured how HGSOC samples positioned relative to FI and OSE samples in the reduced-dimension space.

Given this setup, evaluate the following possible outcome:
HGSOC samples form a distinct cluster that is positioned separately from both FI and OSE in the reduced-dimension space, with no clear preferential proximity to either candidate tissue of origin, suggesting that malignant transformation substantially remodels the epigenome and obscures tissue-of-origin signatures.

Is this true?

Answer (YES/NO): NO